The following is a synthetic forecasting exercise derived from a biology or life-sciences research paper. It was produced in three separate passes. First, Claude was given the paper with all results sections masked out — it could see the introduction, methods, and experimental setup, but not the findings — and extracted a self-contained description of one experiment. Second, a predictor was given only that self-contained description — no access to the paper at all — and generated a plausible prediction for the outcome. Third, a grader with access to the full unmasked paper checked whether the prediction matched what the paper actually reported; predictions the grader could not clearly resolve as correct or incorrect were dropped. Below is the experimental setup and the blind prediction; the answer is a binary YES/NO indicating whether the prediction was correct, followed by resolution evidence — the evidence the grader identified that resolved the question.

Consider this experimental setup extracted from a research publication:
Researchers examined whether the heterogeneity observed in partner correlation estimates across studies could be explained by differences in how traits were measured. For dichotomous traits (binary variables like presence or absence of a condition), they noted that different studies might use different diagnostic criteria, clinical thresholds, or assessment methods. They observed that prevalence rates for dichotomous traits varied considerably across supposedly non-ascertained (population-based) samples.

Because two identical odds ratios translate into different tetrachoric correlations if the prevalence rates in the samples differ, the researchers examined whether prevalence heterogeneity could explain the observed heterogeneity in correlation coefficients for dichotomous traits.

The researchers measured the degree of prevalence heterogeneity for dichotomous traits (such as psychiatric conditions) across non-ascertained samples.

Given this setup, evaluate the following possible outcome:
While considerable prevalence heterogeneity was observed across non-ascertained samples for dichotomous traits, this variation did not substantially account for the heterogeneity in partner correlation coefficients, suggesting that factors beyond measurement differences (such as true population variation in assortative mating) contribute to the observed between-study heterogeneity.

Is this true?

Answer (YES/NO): YES